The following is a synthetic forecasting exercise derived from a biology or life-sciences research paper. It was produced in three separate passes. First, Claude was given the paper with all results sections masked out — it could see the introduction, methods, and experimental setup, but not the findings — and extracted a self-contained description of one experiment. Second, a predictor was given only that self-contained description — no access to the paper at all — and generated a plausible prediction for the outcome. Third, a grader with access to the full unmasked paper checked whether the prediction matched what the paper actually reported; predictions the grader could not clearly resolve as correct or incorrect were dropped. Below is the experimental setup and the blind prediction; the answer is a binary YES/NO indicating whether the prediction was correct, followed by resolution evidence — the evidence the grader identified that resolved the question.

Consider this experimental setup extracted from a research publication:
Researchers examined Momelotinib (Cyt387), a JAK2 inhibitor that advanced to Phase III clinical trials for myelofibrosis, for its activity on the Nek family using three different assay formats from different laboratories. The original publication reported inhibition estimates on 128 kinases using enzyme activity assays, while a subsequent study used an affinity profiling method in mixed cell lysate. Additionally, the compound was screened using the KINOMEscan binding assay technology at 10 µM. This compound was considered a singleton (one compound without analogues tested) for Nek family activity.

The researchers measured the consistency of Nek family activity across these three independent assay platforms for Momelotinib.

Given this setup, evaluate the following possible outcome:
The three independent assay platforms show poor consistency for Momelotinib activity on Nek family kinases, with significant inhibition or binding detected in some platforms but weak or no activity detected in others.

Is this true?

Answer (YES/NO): NO